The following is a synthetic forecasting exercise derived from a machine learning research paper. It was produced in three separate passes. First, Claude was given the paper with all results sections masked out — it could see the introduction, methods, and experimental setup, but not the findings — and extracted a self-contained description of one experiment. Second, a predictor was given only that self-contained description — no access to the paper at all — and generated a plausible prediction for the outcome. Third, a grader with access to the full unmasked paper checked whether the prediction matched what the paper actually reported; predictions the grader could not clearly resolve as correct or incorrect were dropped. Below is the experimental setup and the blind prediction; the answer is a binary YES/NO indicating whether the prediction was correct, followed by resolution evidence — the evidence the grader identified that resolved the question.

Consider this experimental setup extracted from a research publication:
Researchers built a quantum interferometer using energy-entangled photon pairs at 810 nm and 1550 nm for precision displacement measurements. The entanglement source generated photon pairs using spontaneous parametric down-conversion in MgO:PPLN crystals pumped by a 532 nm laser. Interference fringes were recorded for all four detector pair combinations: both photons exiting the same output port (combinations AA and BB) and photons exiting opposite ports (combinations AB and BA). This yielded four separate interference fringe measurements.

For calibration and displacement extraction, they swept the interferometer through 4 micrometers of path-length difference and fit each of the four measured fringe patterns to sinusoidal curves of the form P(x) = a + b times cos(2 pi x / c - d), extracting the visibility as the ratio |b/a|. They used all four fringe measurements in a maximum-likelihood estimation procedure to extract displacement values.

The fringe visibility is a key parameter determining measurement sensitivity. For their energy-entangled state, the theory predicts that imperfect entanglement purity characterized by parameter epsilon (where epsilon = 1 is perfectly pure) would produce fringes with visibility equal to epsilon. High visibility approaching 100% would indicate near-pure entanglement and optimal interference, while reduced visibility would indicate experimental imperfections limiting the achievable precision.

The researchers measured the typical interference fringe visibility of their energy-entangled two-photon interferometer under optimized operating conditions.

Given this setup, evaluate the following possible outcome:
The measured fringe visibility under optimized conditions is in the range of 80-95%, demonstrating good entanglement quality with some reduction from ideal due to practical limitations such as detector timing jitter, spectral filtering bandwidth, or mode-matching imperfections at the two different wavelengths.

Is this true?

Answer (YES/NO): YES